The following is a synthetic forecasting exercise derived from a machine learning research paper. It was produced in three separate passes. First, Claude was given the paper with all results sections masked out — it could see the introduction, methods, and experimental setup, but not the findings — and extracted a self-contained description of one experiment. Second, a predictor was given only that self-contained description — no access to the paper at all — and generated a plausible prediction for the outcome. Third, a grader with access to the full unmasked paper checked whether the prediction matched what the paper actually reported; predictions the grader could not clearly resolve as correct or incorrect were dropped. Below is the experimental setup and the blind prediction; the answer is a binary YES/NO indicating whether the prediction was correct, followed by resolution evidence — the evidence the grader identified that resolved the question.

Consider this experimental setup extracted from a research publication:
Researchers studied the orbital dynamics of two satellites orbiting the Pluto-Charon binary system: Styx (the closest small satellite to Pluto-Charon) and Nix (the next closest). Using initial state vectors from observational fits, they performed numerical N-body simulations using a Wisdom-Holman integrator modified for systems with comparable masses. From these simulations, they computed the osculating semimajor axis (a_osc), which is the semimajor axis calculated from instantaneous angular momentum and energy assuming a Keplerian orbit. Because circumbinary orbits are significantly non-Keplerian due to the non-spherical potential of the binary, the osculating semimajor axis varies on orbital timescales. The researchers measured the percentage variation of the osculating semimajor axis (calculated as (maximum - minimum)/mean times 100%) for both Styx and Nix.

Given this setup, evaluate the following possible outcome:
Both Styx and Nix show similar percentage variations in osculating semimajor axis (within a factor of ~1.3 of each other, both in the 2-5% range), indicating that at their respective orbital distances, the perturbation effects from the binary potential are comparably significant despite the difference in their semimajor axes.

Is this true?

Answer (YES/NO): NO